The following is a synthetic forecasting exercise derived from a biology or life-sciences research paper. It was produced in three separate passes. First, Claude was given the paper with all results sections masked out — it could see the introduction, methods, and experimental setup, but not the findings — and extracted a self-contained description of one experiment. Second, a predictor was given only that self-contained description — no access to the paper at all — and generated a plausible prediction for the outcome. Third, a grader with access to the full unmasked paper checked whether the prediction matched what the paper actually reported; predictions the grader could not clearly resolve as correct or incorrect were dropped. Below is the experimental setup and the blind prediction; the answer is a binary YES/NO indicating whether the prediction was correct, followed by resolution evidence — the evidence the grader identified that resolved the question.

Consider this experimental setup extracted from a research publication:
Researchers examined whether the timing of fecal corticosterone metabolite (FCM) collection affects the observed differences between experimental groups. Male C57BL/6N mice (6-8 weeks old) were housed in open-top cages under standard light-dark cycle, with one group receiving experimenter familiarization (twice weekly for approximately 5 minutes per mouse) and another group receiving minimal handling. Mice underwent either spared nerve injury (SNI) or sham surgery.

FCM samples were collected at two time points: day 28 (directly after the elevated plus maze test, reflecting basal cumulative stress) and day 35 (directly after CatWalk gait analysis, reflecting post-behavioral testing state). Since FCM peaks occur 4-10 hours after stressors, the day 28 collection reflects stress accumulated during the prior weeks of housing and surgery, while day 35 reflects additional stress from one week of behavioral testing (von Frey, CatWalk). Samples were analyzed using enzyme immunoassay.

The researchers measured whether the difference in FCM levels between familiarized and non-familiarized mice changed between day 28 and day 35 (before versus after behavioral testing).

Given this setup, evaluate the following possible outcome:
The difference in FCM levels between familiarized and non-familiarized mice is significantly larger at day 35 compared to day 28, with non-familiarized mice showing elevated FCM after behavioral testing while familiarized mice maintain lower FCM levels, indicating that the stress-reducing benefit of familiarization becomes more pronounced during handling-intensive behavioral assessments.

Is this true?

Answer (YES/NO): YES